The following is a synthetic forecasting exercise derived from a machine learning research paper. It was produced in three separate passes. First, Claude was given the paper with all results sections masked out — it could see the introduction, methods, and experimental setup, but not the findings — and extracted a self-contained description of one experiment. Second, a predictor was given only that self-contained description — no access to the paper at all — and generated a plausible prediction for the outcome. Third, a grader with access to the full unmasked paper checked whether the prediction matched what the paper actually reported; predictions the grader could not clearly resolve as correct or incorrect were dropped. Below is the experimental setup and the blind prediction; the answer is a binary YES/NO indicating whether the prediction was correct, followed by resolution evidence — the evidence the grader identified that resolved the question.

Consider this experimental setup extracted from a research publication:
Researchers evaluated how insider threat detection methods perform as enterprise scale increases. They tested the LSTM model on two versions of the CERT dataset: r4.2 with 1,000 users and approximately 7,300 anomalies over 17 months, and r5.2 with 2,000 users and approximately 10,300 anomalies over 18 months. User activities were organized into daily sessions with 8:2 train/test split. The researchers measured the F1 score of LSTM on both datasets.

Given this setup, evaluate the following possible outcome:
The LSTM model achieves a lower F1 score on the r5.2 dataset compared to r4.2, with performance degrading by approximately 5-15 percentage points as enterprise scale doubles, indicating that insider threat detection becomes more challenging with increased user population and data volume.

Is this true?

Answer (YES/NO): NO